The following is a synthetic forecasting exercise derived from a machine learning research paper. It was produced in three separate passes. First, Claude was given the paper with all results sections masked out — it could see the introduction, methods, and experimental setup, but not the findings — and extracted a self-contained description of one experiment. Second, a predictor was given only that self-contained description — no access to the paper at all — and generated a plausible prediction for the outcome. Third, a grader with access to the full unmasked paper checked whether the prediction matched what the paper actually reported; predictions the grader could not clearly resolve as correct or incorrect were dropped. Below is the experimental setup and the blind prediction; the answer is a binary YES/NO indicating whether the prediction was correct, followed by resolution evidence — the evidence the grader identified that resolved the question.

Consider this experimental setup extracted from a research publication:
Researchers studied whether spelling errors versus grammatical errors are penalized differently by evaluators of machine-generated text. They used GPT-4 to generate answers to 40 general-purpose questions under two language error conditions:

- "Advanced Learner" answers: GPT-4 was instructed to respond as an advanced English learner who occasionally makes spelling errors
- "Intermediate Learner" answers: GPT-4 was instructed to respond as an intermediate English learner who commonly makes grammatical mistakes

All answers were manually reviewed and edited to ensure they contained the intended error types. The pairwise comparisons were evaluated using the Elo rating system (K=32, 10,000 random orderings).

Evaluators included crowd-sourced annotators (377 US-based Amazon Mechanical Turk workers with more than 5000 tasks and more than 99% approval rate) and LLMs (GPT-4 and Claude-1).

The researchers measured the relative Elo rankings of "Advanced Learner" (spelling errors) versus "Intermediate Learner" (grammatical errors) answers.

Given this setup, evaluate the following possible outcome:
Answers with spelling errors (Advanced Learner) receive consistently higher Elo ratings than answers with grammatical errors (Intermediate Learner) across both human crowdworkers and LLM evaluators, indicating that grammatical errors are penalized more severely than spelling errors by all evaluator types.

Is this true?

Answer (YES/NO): NO